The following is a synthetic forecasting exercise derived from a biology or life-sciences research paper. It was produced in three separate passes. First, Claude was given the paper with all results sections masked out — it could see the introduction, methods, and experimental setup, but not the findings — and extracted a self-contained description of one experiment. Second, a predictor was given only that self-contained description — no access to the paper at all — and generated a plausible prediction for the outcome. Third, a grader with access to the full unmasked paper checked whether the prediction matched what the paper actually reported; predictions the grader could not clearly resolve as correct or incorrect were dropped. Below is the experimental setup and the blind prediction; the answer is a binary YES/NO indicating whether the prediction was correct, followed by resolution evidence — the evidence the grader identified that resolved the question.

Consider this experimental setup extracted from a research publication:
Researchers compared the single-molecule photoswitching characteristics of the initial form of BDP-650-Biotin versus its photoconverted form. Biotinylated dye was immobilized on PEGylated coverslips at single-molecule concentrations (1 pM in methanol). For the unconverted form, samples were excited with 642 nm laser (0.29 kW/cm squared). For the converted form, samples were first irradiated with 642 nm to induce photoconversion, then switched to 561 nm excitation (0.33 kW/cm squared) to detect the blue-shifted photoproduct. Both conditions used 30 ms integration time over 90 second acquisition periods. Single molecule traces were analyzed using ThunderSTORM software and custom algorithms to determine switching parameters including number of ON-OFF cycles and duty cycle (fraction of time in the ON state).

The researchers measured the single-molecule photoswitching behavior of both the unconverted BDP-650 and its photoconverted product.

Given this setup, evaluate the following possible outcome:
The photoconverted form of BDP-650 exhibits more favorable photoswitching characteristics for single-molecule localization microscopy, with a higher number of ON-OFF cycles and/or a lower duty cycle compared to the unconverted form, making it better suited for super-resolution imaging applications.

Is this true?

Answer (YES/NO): NO